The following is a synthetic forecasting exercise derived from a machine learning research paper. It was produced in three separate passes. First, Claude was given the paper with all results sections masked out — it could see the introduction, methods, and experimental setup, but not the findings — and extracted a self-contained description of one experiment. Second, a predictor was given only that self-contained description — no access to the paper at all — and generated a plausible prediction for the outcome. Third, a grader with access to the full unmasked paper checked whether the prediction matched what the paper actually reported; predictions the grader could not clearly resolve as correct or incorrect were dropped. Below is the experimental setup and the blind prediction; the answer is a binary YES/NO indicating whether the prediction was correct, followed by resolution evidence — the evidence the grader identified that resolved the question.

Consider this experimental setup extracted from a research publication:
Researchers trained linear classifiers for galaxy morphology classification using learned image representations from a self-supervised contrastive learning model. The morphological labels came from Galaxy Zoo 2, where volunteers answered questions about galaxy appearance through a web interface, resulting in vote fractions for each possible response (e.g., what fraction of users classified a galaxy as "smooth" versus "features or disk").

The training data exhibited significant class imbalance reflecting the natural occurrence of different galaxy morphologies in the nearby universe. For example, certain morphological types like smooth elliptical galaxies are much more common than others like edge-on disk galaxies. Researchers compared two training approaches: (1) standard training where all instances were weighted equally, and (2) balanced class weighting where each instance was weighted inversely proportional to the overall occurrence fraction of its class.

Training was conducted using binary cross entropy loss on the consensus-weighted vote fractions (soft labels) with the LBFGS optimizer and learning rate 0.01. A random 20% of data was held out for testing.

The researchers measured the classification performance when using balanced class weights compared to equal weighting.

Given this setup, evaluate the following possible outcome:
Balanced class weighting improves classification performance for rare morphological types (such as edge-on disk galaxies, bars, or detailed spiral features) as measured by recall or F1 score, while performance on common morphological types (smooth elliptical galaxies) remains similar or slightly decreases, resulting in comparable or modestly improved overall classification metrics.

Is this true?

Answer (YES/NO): NO